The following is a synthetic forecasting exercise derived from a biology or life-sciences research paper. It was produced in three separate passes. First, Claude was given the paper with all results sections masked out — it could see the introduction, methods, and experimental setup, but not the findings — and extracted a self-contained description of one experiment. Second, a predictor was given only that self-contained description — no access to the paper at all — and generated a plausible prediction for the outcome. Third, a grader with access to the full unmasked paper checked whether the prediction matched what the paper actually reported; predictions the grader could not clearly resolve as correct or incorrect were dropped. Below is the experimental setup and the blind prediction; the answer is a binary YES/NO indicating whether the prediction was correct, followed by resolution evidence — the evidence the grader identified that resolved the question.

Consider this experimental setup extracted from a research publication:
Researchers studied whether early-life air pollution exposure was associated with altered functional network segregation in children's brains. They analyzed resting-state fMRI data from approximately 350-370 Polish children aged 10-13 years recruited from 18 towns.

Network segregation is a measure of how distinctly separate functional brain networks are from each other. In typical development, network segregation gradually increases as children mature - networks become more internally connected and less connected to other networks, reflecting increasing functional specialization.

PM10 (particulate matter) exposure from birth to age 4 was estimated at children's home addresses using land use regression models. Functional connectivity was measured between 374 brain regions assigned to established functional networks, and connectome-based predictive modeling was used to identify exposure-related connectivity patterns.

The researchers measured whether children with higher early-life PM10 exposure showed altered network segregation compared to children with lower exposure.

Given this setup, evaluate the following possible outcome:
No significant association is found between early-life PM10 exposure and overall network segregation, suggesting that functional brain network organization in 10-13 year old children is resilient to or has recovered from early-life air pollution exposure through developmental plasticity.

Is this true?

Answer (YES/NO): NO